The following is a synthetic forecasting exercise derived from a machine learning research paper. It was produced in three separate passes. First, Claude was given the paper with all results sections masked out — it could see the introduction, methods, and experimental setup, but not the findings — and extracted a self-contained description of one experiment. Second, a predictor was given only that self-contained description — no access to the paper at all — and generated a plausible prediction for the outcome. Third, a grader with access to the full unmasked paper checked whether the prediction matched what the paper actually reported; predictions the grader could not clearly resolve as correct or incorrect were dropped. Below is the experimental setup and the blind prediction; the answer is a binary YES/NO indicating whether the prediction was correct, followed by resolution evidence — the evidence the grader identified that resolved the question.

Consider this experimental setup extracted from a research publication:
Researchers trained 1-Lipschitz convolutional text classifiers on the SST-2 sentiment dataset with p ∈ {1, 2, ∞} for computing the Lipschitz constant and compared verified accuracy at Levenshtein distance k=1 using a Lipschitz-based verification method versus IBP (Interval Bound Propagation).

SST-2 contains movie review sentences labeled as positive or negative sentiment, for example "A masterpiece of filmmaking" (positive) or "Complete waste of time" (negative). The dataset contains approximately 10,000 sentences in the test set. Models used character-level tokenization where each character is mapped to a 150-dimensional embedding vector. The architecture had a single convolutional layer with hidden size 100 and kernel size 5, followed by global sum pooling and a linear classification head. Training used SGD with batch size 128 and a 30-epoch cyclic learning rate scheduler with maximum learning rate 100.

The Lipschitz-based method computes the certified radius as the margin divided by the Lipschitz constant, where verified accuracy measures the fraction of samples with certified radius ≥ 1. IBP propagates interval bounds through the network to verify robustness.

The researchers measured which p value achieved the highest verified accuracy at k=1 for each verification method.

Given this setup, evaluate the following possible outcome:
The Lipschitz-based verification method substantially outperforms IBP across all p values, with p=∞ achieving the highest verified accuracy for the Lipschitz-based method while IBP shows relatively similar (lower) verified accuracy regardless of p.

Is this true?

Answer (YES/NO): NO